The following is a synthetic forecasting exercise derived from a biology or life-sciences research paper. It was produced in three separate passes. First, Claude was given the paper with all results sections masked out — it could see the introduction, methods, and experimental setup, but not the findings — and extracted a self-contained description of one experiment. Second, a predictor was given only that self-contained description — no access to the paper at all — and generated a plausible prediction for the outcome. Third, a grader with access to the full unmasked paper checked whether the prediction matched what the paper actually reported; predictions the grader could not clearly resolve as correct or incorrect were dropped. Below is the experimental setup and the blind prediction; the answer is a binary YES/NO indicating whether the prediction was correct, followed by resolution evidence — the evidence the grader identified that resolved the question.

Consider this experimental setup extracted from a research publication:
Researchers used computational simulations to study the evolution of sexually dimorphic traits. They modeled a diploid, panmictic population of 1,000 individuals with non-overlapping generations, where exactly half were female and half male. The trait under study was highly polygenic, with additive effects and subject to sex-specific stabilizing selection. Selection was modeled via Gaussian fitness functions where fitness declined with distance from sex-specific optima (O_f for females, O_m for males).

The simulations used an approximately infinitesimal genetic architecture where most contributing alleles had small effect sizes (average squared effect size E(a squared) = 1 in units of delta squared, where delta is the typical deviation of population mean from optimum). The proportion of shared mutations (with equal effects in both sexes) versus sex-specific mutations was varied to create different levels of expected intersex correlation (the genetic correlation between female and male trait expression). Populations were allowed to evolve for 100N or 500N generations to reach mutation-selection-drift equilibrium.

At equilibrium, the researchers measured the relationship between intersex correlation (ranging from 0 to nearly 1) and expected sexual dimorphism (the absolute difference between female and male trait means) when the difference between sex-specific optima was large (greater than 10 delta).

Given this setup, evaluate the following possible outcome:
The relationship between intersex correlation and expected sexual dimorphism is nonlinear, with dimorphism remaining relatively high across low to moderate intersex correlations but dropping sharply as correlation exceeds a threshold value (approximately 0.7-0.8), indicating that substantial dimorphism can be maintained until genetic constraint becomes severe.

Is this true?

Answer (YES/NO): NO